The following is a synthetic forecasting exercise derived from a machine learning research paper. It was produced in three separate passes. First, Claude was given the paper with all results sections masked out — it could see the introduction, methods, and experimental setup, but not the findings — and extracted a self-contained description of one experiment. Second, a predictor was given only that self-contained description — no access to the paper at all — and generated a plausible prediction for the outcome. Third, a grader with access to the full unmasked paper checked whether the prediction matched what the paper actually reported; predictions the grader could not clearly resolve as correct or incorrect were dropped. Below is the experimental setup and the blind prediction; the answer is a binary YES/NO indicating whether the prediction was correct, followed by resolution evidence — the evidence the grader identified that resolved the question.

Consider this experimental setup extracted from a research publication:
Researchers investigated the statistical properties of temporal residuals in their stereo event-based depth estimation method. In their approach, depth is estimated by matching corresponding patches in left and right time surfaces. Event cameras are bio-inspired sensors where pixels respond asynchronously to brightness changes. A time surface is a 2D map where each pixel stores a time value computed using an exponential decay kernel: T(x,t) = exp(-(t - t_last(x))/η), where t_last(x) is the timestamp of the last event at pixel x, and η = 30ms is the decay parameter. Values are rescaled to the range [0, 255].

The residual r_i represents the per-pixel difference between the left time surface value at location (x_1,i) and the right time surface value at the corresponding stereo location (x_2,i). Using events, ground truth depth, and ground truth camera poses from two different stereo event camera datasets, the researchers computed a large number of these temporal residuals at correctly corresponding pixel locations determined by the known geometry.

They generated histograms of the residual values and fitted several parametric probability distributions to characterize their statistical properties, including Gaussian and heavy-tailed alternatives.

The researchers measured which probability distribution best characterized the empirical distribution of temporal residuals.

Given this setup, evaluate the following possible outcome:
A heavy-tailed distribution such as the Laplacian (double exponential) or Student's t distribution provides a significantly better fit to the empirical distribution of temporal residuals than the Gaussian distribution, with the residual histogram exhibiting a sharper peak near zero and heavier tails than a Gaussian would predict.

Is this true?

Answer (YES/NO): YES